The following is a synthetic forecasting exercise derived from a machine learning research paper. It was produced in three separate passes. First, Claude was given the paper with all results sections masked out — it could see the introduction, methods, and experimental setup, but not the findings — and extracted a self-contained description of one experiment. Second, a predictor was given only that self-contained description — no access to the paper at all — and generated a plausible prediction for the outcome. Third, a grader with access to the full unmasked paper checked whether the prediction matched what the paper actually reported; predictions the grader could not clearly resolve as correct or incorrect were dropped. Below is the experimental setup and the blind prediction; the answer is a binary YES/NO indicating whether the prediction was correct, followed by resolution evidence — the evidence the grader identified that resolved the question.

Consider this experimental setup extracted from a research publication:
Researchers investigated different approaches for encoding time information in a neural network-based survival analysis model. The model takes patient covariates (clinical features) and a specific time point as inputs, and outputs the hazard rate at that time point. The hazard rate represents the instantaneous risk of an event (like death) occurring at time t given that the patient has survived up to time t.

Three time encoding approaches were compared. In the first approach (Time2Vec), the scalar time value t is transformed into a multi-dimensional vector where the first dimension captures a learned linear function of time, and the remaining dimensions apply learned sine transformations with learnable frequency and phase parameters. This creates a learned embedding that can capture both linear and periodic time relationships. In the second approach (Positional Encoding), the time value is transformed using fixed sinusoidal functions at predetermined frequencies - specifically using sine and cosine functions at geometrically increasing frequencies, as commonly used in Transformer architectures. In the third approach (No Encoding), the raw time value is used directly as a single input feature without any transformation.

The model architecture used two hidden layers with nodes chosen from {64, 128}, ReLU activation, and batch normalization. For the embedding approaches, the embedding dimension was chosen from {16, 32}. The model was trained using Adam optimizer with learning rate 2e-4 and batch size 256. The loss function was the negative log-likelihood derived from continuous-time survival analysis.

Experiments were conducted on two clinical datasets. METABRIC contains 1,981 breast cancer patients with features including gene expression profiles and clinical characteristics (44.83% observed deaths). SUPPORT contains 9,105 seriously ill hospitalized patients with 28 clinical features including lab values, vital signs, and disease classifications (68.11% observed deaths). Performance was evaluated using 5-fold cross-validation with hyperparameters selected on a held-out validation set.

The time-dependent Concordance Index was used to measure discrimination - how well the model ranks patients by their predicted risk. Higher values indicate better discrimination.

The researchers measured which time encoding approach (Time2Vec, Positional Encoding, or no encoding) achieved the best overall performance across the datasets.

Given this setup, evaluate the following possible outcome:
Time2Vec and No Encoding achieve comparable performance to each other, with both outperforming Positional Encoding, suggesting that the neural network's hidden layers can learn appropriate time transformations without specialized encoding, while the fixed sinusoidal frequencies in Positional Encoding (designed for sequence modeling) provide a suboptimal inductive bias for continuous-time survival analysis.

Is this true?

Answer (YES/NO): NO